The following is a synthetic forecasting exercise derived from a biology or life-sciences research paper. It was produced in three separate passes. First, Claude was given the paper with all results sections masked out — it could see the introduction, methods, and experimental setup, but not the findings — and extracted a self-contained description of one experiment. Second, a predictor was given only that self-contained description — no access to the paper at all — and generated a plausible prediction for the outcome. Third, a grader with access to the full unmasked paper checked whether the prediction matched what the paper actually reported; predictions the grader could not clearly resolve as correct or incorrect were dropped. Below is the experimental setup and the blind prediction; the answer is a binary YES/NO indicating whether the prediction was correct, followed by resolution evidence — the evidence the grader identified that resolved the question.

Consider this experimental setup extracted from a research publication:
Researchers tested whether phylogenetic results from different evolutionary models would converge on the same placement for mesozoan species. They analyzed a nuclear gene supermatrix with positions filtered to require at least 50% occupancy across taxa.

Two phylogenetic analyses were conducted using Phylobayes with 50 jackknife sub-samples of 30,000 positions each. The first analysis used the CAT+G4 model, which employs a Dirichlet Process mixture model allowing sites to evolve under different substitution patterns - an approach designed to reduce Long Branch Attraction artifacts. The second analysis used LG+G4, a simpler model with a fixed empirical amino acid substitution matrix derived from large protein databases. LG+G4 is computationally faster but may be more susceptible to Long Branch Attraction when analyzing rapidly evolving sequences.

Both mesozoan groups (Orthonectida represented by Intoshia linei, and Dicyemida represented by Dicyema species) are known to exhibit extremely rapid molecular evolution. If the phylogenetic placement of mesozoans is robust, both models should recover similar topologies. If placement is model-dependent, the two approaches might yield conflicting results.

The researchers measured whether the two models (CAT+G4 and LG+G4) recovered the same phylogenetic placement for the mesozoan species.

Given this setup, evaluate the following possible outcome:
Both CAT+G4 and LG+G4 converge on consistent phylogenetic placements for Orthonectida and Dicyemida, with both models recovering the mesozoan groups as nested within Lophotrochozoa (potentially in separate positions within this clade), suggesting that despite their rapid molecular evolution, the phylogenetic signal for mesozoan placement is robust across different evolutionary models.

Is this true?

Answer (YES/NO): NO